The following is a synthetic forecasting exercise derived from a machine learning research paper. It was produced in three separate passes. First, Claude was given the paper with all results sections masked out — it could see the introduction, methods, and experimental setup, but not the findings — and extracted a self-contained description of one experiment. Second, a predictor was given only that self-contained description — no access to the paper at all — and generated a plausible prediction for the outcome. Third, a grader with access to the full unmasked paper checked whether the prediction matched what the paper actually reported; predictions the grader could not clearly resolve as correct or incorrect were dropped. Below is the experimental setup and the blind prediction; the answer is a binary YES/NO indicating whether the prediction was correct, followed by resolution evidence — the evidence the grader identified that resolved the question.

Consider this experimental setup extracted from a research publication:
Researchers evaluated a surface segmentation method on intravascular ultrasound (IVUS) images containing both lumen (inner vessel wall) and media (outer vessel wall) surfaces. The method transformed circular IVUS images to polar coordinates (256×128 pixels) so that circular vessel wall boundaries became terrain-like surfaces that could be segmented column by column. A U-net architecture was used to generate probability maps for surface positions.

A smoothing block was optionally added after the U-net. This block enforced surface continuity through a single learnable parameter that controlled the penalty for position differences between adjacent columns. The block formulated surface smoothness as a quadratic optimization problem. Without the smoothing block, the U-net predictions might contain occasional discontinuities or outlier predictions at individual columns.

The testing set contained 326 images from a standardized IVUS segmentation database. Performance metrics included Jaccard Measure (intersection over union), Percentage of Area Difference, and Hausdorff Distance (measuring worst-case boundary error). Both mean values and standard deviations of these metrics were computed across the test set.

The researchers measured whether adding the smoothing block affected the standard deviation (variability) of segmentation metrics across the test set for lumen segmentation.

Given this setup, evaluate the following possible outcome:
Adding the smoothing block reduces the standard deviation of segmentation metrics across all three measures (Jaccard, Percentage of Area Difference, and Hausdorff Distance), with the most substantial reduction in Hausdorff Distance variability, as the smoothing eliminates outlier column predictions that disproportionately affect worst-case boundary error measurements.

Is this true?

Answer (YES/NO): YES